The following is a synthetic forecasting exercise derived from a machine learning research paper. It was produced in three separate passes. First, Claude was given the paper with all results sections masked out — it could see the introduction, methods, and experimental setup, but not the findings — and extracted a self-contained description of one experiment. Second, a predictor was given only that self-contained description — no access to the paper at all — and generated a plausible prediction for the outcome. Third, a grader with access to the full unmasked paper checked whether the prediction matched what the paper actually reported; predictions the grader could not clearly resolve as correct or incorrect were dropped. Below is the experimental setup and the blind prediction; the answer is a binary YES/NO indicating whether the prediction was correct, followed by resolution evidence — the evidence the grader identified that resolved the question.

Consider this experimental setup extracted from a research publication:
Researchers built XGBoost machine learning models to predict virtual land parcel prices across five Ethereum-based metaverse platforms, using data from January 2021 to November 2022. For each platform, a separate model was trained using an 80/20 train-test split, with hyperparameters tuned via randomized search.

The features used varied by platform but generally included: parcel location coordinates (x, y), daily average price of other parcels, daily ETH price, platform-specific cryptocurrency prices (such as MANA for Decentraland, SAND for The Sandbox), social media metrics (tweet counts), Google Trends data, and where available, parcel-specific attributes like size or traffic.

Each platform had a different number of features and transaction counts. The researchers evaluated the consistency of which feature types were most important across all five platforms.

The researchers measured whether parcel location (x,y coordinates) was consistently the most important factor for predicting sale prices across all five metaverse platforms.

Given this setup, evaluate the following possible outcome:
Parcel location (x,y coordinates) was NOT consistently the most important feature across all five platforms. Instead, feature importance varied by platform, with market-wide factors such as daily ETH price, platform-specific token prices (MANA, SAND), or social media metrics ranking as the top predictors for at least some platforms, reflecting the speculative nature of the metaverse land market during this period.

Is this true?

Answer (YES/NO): NO